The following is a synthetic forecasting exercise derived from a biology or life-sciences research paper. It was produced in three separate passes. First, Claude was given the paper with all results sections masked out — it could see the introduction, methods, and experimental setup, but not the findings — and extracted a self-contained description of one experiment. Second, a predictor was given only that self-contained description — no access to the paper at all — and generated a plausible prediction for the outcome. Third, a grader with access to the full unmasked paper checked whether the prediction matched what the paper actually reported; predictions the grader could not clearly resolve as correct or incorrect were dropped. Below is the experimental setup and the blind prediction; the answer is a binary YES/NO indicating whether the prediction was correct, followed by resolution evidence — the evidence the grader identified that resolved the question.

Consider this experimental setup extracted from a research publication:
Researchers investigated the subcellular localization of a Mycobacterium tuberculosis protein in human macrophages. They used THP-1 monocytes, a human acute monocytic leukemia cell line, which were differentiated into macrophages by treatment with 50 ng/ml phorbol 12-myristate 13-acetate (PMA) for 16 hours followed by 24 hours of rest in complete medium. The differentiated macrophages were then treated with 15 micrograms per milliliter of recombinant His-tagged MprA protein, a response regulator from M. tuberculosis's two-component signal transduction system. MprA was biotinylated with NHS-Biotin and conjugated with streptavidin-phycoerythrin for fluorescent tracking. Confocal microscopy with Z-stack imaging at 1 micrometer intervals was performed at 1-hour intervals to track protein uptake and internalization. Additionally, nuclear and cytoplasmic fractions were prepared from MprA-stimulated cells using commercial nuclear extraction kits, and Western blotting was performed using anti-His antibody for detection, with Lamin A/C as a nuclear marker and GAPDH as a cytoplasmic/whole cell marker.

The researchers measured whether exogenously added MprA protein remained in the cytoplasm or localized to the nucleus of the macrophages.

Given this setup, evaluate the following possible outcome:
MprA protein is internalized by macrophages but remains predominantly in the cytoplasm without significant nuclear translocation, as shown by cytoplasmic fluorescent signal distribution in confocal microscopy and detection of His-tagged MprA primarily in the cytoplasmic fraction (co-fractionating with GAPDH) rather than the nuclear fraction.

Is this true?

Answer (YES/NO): NO